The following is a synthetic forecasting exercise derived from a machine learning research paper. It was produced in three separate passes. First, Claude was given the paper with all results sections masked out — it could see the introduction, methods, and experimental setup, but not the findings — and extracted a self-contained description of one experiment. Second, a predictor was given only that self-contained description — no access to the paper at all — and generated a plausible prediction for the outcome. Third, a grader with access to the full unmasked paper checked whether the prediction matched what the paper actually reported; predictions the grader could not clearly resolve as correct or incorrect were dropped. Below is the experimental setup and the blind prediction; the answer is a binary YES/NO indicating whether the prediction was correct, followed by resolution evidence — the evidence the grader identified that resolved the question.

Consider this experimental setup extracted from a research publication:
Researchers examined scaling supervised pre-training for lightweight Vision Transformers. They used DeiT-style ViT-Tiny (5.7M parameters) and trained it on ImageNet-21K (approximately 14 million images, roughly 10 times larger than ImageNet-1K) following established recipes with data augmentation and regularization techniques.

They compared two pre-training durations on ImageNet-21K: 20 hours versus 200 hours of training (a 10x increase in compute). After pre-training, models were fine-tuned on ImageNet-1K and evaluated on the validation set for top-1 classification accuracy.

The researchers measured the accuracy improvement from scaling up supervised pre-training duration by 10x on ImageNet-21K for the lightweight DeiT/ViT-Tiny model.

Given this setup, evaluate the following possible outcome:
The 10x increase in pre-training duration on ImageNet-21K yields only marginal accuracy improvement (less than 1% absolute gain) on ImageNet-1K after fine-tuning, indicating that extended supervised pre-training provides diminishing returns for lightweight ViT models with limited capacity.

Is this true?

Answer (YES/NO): YES